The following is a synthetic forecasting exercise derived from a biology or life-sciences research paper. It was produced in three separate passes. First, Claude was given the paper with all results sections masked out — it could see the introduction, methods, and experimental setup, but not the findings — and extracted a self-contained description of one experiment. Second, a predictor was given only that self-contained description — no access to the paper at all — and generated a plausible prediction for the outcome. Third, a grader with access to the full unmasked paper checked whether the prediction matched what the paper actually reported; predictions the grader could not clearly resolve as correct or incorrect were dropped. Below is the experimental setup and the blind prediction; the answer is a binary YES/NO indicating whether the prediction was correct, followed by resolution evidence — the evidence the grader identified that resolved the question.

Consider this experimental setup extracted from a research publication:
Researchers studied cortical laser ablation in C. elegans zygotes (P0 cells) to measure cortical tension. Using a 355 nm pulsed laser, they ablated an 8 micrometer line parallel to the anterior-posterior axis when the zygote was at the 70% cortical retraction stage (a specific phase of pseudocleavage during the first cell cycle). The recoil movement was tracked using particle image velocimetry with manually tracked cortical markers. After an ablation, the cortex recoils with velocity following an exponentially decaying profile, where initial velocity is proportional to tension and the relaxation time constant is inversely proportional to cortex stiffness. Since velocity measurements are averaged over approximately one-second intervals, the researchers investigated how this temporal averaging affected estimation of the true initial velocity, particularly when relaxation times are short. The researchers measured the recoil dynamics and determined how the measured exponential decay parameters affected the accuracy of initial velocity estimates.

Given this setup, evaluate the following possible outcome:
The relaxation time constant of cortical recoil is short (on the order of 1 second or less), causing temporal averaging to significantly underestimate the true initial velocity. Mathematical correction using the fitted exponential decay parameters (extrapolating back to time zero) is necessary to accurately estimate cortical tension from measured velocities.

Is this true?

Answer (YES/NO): YES